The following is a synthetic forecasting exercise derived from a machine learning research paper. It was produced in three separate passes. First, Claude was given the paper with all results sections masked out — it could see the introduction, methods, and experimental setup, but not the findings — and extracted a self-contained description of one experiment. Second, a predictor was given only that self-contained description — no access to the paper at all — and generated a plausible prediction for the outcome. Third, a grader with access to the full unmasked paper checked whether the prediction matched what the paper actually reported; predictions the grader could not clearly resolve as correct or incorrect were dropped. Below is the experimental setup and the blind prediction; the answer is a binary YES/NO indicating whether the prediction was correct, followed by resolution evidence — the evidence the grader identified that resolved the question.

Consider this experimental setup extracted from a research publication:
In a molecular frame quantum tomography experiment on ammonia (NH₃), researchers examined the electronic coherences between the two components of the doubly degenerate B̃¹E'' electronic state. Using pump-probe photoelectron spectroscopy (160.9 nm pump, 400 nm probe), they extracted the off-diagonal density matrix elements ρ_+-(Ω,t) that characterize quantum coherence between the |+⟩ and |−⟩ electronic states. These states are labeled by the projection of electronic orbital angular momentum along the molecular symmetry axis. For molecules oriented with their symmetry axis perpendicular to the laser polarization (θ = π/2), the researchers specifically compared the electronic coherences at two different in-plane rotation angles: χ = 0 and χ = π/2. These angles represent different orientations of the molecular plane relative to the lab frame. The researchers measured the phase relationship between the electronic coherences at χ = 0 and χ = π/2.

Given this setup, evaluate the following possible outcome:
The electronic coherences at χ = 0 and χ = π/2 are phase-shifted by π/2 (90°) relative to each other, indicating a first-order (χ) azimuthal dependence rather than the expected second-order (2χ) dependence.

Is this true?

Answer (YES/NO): NO